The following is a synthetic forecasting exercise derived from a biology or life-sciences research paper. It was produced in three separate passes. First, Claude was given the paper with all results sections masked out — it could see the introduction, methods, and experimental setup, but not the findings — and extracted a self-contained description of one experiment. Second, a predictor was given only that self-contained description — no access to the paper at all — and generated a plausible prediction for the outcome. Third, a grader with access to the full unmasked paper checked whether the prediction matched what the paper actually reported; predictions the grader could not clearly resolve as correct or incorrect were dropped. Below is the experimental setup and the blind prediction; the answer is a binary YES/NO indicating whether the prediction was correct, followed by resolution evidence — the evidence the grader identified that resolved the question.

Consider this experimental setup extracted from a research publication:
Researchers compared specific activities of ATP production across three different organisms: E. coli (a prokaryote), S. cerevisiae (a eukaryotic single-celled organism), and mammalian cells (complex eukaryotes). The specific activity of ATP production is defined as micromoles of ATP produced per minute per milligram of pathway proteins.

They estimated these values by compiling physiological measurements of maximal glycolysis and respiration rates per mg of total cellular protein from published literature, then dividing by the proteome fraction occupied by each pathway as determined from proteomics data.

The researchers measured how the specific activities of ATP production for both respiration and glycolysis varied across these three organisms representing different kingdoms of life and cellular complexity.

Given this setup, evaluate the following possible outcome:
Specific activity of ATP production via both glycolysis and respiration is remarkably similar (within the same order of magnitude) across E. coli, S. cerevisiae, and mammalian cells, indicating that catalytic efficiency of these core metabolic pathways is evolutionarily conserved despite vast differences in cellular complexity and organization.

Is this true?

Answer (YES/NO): NO